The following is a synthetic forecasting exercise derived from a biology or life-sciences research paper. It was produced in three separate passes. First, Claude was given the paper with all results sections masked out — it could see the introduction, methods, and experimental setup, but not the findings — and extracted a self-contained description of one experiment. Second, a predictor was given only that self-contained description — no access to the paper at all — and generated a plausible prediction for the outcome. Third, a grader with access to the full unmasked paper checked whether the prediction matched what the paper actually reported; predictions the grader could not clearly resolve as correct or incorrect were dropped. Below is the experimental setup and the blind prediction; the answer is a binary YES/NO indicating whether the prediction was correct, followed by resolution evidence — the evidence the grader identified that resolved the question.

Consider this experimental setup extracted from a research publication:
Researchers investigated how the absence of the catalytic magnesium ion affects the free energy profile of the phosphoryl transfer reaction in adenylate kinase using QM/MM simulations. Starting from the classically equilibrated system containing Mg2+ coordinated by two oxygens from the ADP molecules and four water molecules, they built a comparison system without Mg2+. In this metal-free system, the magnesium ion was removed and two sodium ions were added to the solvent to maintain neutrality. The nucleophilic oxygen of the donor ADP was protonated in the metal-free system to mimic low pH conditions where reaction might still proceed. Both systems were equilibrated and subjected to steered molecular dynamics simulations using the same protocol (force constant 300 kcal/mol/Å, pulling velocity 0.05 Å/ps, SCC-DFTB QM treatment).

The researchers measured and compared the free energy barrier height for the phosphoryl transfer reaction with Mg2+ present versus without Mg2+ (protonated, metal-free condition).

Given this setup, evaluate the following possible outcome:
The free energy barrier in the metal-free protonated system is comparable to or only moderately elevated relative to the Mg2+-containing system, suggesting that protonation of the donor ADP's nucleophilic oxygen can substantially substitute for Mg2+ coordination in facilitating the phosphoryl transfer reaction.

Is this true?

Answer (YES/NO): NO